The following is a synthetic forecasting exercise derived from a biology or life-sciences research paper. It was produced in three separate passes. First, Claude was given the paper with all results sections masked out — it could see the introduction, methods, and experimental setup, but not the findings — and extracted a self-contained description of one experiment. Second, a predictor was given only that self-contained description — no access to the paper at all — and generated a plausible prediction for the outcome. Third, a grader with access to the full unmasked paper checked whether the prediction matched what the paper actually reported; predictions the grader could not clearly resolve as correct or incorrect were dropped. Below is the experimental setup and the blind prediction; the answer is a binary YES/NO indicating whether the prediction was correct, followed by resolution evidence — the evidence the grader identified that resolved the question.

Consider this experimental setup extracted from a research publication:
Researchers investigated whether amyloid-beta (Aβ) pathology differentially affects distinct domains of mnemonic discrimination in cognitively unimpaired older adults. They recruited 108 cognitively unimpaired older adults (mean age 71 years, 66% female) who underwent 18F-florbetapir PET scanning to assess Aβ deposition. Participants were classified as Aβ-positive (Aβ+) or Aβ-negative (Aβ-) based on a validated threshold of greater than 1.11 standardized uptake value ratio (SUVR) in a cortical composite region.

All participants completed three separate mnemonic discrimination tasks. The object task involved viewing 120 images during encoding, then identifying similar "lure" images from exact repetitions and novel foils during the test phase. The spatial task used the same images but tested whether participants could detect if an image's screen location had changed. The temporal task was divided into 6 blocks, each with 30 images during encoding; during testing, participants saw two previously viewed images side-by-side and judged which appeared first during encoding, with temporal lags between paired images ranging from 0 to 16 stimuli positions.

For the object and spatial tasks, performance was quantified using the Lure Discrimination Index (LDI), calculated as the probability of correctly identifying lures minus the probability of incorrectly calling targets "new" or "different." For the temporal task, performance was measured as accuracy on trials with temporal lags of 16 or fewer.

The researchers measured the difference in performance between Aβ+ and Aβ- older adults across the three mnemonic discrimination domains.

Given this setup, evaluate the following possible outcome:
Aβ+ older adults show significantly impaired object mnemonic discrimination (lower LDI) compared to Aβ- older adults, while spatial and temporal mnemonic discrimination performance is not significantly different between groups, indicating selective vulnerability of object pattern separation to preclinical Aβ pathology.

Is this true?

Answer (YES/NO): NO